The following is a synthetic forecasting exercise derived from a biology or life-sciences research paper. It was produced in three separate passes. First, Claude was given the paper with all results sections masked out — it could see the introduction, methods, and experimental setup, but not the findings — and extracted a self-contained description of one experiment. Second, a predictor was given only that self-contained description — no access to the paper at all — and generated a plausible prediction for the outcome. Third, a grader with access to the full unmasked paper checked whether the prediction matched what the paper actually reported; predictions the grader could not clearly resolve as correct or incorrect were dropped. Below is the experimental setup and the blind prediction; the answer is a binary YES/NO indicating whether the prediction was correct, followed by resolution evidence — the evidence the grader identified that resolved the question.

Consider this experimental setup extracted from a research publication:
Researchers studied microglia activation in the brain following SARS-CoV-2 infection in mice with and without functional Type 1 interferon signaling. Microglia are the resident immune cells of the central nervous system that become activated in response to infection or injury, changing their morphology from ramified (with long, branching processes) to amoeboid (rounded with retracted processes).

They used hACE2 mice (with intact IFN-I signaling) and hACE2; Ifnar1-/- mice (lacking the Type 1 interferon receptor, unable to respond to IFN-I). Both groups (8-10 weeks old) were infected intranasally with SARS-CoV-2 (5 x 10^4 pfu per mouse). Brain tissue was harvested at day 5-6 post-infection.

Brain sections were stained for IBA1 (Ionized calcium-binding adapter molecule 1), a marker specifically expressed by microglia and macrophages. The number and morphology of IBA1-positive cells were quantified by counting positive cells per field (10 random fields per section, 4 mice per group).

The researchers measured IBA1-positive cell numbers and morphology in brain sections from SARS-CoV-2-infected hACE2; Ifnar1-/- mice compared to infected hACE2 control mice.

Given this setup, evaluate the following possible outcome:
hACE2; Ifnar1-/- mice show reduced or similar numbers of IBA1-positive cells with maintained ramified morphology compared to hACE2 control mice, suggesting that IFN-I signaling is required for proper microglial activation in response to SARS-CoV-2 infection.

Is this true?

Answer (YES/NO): NO